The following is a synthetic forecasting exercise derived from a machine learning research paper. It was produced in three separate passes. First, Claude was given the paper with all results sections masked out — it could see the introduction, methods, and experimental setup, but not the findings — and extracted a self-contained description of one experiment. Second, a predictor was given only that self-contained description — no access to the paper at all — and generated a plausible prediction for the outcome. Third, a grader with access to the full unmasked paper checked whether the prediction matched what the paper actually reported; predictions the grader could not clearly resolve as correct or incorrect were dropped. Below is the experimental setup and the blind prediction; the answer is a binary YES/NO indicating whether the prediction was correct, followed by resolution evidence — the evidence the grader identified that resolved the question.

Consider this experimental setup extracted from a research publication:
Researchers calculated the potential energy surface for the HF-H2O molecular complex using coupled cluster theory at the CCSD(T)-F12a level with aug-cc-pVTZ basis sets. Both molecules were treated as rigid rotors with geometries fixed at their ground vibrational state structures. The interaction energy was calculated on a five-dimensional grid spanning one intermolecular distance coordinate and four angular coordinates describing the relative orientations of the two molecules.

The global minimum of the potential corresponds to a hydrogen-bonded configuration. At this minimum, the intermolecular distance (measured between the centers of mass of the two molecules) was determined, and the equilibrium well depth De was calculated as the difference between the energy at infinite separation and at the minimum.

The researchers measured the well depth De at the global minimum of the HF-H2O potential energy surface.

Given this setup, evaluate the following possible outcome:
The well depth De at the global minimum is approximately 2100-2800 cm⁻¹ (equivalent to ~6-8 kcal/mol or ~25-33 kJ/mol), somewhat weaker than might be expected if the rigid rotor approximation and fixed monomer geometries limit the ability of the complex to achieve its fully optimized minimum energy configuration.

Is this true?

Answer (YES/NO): NO